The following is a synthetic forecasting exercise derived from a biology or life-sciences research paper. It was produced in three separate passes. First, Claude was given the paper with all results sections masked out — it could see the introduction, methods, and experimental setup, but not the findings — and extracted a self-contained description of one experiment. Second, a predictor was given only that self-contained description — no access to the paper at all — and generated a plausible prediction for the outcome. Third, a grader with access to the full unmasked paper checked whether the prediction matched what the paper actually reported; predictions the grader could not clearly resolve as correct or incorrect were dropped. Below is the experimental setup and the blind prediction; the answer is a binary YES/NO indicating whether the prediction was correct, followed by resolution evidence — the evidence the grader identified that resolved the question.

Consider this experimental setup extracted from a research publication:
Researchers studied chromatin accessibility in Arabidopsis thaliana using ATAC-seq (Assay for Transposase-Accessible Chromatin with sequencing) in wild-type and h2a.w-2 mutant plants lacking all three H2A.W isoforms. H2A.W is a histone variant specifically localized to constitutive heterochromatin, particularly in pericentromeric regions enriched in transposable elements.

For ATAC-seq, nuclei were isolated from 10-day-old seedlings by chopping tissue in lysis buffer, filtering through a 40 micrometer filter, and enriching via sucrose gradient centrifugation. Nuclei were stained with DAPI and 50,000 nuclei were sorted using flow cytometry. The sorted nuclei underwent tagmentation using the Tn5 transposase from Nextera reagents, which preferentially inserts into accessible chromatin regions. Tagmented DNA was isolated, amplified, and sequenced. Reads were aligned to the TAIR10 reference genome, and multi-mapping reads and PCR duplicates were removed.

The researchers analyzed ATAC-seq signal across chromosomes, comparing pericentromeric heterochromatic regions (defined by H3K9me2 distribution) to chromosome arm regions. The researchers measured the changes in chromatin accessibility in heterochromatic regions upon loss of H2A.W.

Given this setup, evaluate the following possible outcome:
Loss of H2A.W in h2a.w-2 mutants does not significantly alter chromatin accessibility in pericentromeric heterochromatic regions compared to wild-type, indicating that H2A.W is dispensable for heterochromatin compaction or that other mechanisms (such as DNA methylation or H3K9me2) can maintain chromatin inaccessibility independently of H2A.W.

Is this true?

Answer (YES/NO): NO